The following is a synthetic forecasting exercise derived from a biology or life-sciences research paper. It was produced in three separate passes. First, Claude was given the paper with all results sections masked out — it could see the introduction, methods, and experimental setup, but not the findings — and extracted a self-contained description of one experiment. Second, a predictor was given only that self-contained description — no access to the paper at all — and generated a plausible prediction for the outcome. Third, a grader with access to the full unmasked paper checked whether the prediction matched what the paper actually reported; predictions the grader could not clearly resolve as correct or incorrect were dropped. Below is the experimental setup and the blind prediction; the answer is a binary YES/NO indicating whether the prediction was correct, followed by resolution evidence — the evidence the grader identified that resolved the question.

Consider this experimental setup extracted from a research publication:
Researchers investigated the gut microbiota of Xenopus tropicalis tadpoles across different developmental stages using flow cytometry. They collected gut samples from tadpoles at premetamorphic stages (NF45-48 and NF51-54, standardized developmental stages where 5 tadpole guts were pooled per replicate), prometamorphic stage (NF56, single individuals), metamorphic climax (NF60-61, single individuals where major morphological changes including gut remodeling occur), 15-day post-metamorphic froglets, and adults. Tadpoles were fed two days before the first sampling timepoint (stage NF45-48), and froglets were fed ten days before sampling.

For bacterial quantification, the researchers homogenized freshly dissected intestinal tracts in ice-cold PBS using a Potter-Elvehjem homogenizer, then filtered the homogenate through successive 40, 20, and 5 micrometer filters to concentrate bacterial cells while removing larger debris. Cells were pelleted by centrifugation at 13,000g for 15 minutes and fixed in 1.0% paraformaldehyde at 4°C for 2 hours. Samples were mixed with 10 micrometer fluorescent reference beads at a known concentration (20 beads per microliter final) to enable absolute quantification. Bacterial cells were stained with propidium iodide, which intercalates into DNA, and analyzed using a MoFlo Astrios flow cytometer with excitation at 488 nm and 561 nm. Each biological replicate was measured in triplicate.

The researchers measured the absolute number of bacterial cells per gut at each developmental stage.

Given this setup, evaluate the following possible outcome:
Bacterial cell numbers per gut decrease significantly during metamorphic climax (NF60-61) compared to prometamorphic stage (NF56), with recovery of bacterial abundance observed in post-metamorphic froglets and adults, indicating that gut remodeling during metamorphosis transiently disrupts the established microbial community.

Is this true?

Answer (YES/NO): NO